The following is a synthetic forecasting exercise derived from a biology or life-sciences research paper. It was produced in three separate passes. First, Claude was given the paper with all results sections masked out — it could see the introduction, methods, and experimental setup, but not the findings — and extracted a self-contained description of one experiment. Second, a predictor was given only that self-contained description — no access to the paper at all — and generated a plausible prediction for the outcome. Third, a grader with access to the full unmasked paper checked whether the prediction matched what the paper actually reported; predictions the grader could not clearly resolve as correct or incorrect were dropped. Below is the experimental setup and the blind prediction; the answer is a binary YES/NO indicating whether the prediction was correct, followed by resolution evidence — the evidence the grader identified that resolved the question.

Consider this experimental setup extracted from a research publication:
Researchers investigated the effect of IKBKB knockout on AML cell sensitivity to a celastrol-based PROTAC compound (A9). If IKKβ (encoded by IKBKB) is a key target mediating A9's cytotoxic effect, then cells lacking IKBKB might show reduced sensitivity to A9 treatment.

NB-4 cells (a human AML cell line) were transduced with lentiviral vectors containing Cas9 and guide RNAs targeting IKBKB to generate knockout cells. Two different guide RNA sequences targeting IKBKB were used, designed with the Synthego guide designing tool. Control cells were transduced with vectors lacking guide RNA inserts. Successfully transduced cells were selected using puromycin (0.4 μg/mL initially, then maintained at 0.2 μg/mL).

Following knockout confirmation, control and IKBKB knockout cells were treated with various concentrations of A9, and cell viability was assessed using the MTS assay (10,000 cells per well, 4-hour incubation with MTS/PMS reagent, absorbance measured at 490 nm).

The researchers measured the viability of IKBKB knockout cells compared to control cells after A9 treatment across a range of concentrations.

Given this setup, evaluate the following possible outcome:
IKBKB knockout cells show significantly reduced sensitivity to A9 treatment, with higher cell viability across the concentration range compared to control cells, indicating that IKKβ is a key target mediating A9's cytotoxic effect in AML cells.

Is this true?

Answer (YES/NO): YES